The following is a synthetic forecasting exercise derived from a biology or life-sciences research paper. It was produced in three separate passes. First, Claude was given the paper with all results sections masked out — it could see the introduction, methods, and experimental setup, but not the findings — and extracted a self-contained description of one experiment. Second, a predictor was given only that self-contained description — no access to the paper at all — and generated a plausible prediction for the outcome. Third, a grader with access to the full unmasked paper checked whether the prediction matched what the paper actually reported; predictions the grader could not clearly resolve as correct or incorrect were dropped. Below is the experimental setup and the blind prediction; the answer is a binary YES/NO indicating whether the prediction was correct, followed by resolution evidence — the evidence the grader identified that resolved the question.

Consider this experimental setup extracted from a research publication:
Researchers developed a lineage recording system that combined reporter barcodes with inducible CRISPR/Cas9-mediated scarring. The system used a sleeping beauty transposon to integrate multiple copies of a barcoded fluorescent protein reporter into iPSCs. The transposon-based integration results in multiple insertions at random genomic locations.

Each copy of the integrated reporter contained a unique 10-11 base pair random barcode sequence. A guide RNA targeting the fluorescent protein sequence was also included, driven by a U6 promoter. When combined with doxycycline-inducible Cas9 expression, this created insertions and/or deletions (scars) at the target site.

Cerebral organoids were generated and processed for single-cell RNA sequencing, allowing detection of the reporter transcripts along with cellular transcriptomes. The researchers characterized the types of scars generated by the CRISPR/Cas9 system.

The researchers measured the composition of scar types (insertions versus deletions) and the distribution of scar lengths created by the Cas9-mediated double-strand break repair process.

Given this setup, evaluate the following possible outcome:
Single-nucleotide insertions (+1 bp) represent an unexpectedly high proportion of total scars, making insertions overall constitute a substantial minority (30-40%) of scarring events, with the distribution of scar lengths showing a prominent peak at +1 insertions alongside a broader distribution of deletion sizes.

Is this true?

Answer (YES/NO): NO